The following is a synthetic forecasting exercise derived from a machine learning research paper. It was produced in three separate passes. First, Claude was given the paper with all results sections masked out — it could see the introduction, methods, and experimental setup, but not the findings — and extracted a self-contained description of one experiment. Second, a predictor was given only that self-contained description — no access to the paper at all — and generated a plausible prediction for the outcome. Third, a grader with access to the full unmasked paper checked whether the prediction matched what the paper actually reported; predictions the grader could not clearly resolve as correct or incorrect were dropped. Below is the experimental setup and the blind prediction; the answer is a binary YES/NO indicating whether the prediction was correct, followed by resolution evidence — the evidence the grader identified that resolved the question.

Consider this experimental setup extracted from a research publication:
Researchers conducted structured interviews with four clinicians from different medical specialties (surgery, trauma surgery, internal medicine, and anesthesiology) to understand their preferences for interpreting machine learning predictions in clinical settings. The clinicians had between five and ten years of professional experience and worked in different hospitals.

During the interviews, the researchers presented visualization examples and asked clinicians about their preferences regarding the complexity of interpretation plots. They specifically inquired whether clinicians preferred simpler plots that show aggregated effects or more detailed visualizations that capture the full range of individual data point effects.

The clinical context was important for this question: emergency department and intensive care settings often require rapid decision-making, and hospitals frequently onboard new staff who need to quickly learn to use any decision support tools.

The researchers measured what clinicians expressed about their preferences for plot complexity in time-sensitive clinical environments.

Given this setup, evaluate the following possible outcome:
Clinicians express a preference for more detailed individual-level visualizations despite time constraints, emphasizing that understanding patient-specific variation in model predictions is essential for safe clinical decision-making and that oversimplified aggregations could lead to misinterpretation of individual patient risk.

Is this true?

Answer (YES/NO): NO